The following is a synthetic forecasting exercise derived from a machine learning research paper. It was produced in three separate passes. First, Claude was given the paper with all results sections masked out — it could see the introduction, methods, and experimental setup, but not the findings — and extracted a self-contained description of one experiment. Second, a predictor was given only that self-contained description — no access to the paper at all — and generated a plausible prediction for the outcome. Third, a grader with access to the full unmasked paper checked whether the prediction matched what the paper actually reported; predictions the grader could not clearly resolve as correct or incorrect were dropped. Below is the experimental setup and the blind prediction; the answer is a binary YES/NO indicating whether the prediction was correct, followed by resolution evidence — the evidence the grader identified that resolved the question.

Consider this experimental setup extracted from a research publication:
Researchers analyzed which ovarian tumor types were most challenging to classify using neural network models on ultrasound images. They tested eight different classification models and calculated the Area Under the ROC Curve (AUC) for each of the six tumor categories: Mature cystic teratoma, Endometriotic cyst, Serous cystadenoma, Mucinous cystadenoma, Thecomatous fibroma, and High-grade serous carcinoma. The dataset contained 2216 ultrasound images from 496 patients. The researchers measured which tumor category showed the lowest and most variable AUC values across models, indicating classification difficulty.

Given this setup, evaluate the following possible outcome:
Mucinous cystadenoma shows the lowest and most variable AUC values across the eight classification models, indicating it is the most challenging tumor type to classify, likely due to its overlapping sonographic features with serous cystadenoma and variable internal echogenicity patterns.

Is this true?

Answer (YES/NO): NO